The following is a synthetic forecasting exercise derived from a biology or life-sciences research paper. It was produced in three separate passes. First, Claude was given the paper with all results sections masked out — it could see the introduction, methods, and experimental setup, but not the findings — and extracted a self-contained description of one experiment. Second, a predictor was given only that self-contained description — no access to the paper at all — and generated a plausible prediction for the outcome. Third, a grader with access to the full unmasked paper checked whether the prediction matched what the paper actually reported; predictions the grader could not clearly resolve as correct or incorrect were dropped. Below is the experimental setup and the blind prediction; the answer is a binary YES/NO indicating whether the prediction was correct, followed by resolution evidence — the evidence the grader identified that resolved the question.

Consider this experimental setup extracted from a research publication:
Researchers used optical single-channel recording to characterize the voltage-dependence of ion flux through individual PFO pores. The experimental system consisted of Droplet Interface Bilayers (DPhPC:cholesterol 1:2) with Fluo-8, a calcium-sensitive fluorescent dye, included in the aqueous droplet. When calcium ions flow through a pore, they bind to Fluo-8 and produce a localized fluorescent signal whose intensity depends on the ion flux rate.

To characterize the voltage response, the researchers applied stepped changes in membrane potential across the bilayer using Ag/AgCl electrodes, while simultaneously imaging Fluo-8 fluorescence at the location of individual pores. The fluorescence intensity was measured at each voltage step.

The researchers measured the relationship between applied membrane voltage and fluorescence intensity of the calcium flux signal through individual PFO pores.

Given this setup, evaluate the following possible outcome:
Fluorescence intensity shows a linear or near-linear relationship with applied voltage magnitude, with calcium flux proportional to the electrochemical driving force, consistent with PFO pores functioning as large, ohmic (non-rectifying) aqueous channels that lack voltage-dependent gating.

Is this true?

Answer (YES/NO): YES